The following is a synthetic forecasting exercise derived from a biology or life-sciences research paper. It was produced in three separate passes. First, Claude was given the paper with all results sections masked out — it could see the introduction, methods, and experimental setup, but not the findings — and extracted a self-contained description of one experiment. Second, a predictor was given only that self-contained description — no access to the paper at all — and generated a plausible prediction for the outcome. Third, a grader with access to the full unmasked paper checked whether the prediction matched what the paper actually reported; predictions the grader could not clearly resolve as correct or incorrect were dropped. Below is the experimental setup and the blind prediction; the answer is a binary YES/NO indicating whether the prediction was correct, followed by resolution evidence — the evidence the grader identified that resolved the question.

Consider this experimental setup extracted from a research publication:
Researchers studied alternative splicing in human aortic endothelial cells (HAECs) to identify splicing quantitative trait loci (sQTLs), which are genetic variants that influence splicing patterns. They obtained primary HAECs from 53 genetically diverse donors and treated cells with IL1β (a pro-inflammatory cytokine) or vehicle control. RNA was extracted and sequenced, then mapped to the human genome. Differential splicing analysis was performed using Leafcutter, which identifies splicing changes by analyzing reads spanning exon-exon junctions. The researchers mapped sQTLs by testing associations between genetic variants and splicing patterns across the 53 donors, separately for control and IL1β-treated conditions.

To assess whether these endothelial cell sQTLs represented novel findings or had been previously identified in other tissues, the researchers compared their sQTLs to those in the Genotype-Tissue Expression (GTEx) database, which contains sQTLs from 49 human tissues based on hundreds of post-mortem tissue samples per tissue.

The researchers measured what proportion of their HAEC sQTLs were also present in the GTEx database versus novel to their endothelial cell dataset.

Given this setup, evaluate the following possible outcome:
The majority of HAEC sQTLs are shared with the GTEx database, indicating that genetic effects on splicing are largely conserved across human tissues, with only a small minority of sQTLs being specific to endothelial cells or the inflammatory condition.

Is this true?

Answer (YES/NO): NO